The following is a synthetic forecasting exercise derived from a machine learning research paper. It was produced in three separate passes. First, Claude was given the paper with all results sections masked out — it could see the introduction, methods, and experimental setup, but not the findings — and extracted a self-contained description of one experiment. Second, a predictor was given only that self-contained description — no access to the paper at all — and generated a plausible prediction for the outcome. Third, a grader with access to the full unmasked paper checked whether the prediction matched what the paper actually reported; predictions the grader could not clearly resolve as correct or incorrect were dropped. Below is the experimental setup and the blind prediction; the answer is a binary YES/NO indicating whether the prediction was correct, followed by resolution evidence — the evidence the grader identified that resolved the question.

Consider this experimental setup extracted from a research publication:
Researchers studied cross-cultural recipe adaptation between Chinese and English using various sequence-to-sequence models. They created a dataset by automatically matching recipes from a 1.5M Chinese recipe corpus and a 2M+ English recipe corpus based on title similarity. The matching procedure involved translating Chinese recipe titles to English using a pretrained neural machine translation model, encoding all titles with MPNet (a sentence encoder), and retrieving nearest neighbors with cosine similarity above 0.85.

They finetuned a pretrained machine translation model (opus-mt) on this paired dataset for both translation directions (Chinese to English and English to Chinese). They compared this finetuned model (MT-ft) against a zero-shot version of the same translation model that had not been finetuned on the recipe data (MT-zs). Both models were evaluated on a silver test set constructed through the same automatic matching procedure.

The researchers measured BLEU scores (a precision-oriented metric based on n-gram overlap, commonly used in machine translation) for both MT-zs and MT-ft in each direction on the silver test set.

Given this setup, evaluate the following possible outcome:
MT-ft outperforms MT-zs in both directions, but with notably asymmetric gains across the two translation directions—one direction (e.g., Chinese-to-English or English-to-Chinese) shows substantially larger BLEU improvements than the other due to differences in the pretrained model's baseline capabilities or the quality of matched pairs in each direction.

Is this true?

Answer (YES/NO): YES